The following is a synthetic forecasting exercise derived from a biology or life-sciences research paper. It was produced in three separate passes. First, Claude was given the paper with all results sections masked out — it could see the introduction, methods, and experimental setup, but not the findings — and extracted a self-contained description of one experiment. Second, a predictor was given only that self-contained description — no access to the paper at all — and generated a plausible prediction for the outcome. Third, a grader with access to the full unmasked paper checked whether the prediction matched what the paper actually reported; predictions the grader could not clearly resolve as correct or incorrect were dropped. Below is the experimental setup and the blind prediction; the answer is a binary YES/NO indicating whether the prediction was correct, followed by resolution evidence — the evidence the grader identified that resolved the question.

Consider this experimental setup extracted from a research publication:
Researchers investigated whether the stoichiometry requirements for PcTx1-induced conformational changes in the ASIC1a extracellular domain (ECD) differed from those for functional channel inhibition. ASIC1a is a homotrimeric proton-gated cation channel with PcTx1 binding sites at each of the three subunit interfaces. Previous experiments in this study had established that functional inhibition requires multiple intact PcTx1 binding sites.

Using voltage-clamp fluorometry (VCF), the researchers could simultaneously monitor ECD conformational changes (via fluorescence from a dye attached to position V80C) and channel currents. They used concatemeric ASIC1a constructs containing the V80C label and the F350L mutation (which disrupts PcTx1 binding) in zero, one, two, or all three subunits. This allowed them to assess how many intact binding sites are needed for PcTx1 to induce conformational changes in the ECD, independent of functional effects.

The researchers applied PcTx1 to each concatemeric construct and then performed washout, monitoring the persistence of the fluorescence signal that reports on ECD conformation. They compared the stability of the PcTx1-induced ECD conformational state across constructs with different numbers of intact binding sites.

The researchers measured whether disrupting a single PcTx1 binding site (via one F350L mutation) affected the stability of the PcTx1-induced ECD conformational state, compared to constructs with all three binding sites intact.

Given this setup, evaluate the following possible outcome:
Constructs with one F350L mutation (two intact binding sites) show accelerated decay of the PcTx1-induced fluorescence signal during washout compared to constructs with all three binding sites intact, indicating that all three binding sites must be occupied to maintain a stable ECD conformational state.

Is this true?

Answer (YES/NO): YES